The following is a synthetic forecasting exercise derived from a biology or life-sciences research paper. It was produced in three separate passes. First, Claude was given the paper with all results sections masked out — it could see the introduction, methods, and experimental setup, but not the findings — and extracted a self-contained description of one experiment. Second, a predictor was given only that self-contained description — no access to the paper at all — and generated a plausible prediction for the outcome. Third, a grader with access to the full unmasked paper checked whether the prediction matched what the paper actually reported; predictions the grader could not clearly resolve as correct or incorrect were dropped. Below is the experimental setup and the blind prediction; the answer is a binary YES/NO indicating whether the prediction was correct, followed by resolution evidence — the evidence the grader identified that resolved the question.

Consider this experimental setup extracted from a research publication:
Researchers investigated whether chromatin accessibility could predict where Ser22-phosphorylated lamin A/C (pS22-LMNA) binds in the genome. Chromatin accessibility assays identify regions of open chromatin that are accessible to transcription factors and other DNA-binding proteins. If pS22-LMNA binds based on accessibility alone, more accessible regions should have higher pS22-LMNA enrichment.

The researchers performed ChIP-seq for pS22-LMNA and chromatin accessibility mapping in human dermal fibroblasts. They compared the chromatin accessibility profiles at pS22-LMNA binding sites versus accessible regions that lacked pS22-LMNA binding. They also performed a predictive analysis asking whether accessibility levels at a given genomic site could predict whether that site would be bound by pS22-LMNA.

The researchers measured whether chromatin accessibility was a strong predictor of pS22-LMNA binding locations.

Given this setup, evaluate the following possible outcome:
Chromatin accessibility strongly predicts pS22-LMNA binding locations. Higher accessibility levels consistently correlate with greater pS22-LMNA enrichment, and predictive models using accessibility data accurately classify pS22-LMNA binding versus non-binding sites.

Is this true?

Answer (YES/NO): NO